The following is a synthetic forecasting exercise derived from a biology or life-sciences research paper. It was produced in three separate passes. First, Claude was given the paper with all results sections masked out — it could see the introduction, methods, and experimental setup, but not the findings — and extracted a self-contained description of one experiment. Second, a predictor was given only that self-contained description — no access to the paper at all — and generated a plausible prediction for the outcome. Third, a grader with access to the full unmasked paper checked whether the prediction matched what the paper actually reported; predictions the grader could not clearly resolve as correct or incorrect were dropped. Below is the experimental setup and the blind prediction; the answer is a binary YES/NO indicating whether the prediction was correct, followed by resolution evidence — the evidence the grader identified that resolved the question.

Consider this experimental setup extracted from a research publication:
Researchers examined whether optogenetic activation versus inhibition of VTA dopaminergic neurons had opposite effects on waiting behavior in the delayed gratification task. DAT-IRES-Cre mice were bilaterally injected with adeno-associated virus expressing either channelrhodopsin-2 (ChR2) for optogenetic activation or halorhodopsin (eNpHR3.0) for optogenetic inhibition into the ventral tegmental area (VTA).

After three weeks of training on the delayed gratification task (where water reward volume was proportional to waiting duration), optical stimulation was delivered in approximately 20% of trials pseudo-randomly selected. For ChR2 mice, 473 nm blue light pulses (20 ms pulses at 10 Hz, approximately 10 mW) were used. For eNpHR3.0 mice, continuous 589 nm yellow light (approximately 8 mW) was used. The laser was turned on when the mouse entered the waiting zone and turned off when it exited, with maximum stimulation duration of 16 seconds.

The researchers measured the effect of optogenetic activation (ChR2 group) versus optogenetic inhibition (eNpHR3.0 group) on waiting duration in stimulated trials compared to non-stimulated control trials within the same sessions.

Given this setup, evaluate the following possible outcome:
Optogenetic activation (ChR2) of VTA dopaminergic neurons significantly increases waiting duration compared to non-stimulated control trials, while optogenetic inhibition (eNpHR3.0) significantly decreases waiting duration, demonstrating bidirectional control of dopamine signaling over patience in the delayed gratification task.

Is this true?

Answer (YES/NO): YES